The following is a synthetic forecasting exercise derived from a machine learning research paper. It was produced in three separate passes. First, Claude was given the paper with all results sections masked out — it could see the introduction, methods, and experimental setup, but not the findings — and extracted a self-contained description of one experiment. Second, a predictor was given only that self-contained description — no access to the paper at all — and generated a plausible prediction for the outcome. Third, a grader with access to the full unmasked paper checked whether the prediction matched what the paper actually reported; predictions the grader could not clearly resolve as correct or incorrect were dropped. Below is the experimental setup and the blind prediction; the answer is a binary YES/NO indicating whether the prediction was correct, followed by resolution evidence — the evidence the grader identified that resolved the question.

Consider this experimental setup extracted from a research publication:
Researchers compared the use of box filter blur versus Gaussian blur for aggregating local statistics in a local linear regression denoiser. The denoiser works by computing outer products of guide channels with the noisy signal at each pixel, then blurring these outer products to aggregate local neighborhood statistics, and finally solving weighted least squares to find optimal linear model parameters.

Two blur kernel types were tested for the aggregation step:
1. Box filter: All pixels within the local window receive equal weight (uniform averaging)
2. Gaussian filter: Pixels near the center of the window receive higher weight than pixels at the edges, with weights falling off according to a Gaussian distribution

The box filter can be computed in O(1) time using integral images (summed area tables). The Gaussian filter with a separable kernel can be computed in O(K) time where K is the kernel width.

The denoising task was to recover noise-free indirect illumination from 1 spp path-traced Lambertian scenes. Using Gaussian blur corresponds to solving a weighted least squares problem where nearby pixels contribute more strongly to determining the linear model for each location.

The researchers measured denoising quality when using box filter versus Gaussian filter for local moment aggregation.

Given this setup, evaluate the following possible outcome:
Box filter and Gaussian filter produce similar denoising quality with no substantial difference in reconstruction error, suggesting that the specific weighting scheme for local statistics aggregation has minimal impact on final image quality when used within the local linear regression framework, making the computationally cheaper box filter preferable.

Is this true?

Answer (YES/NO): NO